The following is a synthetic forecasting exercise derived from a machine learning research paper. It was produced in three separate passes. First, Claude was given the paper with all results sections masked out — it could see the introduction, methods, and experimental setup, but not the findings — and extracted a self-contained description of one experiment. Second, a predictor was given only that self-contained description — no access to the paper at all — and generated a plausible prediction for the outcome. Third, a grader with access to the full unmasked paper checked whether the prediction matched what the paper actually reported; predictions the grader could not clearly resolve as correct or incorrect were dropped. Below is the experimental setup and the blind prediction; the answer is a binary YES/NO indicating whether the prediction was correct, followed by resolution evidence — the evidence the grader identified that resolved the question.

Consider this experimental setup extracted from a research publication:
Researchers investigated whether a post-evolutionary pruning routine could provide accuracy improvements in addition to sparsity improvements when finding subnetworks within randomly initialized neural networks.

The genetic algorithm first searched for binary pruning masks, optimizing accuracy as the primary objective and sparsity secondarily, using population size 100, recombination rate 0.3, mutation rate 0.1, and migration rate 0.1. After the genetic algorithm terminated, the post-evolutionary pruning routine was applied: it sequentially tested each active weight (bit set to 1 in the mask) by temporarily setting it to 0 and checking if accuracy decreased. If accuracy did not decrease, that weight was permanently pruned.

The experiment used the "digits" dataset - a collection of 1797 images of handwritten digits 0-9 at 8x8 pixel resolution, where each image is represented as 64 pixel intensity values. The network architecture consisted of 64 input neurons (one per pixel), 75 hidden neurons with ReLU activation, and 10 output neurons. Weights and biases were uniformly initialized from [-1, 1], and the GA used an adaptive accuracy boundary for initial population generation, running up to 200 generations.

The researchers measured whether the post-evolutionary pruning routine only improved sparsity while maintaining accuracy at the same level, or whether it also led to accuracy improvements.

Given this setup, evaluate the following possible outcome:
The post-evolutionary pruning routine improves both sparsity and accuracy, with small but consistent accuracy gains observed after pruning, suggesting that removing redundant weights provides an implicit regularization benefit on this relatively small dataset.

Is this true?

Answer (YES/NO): NO